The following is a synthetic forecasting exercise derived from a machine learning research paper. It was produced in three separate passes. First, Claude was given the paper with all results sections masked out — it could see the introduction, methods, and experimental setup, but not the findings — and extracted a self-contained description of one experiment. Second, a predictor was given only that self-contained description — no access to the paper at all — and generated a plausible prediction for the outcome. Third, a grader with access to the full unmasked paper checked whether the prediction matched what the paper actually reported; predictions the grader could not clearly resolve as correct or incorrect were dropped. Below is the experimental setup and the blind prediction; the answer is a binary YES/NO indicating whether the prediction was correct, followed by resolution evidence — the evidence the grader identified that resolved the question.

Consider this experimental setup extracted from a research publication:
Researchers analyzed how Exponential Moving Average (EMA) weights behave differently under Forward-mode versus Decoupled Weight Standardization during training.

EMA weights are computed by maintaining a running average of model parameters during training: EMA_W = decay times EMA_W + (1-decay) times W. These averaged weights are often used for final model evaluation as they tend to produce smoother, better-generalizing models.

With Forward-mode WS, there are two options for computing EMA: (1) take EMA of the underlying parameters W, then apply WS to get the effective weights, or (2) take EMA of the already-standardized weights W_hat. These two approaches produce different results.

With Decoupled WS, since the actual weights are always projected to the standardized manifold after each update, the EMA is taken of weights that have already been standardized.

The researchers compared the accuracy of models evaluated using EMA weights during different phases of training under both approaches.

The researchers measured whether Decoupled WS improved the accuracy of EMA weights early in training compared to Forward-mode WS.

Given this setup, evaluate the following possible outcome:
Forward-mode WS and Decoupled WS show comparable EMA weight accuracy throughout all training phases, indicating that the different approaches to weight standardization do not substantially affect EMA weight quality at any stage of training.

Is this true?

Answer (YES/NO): NO